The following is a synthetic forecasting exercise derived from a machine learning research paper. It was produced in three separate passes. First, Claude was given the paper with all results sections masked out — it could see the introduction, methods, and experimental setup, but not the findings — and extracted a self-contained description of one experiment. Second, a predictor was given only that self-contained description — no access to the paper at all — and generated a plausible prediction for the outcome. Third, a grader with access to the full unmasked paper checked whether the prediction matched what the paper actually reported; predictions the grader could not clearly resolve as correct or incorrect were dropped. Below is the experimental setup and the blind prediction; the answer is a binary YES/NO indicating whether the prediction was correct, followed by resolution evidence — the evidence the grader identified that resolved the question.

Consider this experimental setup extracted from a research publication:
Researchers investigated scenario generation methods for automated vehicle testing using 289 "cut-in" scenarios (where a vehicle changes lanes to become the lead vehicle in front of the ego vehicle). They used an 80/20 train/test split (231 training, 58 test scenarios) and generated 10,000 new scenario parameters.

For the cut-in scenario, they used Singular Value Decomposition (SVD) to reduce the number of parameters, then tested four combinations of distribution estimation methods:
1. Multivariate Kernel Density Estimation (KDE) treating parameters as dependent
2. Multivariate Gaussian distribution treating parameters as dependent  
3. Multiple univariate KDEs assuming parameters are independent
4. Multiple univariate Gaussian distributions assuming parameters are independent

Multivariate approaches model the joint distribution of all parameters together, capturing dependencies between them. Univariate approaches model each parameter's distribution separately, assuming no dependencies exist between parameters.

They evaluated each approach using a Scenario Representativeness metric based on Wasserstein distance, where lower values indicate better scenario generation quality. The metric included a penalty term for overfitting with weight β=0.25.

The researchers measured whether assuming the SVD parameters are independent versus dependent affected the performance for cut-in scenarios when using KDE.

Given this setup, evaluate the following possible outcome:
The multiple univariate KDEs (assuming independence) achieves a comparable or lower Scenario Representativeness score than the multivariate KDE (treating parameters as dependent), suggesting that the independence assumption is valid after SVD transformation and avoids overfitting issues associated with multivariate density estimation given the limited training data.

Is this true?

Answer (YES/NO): YES